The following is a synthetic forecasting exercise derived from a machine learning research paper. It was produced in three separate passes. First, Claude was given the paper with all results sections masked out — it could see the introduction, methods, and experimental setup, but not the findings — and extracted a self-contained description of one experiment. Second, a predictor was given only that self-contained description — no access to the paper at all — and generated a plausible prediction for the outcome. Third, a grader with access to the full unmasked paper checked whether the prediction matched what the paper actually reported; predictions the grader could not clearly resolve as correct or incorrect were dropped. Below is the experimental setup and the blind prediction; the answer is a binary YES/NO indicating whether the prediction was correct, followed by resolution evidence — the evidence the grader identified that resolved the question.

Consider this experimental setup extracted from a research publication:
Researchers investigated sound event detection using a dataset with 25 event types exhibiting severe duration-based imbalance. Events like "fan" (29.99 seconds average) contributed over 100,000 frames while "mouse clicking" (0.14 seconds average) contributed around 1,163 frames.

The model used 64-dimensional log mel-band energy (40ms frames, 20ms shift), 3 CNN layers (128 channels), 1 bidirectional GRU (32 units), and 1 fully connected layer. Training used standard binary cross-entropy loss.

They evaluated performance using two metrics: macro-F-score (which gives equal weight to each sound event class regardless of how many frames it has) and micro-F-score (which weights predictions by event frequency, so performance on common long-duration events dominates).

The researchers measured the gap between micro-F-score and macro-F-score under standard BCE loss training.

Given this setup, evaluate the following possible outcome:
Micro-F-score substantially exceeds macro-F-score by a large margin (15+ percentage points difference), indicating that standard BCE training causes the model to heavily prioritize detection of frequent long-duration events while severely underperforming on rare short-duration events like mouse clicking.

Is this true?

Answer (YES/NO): YES